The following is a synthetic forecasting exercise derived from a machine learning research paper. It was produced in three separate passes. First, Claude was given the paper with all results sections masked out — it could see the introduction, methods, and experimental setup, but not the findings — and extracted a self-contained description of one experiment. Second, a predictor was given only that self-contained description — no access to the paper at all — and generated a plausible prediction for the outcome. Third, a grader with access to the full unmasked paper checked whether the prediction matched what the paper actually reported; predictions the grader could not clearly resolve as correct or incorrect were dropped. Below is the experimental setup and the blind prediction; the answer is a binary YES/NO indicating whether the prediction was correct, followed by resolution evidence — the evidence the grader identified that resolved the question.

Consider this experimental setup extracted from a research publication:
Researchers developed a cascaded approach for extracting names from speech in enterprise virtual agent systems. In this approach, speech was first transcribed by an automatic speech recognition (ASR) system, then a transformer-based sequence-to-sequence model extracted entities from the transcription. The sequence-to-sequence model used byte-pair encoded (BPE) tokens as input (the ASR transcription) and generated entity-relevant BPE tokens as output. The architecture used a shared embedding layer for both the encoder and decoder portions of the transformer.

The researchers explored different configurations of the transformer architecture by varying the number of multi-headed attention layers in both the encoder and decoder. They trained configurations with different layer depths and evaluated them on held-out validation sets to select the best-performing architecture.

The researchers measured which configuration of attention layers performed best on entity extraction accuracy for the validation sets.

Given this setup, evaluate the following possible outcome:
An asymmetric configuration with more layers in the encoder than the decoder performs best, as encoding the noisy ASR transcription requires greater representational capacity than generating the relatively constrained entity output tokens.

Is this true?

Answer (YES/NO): NO